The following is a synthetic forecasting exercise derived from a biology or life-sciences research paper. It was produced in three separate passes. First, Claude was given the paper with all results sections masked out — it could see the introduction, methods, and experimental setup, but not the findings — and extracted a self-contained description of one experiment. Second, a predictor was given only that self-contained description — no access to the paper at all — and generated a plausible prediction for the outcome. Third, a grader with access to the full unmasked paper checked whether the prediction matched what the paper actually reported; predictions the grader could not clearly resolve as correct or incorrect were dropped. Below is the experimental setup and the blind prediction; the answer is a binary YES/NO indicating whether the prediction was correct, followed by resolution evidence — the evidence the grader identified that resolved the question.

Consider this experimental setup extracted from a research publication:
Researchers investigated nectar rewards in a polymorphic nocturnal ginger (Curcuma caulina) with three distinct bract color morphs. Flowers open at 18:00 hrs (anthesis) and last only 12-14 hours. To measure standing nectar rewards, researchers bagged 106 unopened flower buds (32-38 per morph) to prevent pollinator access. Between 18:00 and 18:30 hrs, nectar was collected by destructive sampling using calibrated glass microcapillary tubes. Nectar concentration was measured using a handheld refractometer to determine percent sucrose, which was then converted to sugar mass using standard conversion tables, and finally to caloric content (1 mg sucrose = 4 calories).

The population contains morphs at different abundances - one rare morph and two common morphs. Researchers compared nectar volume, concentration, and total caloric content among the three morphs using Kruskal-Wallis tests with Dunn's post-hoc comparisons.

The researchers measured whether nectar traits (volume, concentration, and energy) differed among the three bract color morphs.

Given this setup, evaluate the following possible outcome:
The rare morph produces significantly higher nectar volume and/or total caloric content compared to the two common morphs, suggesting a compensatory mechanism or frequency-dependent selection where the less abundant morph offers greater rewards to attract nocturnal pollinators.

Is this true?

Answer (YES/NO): YES